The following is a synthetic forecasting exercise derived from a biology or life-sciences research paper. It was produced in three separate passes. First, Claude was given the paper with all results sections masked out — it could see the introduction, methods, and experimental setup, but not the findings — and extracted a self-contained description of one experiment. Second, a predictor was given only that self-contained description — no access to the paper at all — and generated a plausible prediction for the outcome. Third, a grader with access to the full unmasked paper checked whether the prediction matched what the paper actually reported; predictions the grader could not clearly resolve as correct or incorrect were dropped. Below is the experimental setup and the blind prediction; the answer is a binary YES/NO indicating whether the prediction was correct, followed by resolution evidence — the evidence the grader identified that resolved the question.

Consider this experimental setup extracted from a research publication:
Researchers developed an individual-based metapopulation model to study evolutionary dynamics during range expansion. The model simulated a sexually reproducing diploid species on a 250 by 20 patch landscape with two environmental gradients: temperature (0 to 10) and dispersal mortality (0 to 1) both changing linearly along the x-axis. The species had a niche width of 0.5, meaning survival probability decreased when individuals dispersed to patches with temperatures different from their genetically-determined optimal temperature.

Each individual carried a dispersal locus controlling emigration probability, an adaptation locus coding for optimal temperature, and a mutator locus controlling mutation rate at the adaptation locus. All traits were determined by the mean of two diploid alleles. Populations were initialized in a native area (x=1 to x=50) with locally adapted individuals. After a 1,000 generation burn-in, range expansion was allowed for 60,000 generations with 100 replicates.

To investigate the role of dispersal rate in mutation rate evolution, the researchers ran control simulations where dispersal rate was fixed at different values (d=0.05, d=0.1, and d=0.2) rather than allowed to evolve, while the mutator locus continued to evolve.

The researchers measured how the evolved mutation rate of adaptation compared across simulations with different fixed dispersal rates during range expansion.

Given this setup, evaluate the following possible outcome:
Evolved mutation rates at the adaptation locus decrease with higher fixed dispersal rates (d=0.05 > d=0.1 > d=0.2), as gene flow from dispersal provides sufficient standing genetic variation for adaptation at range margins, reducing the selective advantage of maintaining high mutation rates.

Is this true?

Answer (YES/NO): NO